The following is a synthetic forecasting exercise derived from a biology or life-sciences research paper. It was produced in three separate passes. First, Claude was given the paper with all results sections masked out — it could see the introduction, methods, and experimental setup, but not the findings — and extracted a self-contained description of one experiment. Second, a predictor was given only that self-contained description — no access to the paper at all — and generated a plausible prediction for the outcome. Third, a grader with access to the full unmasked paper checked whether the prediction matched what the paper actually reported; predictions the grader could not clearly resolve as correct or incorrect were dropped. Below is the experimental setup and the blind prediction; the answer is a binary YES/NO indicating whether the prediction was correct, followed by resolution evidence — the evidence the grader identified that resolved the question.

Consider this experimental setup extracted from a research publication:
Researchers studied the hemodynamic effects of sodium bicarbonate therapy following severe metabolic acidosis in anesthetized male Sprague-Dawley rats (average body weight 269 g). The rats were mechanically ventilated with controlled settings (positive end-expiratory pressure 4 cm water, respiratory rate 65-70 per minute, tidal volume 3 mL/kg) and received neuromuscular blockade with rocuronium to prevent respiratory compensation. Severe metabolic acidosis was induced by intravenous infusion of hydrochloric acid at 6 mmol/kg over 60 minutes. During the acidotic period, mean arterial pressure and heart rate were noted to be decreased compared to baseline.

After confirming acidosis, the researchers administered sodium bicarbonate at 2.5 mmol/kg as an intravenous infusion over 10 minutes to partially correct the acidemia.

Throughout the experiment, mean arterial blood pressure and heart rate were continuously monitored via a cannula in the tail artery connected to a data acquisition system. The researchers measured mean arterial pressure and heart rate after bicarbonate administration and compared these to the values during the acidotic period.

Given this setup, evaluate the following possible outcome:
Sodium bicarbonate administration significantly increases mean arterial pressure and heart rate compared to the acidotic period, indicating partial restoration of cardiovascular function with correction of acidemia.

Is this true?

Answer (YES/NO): NO